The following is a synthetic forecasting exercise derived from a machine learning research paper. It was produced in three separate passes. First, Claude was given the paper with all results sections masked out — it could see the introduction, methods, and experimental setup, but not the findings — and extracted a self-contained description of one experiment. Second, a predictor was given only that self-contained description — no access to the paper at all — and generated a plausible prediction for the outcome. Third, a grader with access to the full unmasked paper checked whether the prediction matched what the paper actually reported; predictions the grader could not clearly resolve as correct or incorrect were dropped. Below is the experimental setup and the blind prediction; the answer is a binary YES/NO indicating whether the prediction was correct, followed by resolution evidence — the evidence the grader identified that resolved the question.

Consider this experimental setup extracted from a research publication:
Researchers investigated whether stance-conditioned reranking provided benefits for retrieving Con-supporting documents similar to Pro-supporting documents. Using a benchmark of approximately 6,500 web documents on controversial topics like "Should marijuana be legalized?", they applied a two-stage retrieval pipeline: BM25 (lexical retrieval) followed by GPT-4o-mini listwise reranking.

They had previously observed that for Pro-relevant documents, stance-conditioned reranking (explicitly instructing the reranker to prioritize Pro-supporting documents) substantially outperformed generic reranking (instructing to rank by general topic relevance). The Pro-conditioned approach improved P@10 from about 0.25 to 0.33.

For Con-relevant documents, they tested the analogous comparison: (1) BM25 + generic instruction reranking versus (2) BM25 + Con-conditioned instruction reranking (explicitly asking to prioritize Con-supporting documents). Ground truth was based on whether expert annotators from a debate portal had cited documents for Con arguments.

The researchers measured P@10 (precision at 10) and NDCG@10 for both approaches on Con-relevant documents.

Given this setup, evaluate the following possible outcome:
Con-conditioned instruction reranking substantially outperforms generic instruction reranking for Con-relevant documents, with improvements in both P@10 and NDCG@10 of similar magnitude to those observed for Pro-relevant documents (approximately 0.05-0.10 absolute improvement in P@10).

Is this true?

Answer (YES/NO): NO